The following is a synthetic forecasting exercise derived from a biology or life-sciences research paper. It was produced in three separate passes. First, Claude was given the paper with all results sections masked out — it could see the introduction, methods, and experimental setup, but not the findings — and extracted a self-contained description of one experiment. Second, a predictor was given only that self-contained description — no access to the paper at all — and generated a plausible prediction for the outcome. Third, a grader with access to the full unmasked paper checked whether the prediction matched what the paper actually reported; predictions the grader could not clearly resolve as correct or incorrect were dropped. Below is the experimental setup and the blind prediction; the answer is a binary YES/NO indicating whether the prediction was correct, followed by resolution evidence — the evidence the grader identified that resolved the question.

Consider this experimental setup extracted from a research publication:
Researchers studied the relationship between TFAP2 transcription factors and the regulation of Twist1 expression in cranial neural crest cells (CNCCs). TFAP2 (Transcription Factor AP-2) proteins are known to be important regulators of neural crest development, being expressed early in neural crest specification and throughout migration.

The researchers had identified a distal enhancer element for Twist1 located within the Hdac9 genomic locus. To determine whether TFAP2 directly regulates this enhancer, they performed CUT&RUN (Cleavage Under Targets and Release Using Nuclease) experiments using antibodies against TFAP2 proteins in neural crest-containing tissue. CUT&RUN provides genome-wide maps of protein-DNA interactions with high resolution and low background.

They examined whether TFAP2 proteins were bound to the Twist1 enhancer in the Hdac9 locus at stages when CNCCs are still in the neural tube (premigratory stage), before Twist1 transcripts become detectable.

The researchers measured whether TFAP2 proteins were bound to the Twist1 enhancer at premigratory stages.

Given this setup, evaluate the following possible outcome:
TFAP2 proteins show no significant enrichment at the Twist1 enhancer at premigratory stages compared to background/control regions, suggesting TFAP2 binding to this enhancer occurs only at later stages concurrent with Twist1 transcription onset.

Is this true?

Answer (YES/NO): NO